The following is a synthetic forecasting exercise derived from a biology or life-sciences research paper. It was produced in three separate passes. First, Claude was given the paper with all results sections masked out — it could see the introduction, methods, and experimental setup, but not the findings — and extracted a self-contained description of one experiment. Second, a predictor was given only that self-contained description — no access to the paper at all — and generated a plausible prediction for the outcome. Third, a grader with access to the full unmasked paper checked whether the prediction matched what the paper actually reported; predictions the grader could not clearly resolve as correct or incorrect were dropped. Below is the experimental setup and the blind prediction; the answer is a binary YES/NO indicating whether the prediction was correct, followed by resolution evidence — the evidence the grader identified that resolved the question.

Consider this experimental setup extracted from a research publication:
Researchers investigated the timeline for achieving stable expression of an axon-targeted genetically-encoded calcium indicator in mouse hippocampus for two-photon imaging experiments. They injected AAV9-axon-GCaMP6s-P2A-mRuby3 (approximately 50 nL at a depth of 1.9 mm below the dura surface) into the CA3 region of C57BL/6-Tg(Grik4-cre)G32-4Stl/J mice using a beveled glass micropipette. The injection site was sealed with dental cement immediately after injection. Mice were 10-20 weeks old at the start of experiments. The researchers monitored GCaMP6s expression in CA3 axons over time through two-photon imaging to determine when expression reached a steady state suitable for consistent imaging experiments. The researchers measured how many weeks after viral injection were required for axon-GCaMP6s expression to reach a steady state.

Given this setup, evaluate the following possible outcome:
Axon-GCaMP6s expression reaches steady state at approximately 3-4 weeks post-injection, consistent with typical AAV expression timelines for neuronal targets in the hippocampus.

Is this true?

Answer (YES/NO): NO